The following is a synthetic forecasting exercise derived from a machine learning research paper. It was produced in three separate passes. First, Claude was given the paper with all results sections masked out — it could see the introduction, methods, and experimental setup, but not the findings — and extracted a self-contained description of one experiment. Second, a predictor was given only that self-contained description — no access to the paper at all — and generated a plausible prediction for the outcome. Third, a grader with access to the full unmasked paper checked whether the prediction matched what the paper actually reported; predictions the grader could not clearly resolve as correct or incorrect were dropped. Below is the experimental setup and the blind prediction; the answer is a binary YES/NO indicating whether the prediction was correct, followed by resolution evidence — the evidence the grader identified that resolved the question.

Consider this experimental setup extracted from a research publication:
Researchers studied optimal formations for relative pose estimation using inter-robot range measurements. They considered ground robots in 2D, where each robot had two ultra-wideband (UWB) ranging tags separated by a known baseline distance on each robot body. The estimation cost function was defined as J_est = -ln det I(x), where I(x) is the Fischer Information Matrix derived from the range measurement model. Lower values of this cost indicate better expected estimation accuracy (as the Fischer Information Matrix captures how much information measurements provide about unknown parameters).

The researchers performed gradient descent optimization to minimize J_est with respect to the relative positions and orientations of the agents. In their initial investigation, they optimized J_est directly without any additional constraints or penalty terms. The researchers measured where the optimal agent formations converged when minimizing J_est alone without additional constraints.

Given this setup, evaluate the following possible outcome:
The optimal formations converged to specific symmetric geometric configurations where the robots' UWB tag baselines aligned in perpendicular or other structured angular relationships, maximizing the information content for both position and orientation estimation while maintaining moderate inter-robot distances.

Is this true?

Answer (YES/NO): NO